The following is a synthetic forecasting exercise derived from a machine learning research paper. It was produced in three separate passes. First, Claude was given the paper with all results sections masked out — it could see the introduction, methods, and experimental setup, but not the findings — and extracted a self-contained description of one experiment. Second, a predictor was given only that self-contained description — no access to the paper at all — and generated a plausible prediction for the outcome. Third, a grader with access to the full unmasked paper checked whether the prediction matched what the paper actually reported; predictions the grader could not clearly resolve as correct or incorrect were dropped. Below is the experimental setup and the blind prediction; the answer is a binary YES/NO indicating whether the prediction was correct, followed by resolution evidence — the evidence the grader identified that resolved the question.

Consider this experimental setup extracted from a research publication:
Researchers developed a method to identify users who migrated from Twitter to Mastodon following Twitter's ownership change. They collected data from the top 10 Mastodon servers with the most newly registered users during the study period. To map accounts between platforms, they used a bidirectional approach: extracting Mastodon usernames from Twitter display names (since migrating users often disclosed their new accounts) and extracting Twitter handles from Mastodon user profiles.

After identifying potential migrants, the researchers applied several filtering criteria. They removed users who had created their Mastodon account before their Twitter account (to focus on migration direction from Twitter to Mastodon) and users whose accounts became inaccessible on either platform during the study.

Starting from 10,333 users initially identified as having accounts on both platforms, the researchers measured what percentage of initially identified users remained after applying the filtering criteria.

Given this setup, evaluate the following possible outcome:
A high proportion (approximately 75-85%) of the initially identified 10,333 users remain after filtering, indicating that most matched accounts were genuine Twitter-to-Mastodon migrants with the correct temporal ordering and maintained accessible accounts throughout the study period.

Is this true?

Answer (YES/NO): NO